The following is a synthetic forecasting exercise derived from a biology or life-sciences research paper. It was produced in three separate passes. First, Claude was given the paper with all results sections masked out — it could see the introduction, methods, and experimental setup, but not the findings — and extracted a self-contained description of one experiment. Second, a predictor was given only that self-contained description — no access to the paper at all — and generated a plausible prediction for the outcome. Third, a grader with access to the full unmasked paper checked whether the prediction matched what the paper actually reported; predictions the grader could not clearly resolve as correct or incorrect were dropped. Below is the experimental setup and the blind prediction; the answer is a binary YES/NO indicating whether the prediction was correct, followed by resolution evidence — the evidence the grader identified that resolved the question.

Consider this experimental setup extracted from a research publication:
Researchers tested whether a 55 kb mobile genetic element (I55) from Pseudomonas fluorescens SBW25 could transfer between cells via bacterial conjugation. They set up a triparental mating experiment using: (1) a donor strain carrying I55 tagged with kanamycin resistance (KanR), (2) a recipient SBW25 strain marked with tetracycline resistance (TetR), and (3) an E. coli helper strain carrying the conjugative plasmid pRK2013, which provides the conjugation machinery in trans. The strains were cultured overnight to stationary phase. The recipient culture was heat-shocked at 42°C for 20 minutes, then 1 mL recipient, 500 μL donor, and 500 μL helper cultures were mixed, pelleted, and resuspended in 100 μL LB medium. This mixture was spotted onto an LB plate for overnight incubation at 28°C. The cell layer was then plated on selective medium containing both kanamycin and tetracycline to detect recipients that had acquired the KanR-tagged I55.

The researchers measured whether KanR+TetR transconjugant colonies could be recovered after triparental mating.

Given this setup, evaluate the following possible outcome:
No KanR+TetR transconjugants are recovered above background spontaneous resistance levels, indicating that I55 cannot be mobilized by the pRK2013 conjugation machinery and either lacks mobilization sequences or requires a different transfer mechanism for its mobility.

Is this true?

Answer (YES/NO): YES